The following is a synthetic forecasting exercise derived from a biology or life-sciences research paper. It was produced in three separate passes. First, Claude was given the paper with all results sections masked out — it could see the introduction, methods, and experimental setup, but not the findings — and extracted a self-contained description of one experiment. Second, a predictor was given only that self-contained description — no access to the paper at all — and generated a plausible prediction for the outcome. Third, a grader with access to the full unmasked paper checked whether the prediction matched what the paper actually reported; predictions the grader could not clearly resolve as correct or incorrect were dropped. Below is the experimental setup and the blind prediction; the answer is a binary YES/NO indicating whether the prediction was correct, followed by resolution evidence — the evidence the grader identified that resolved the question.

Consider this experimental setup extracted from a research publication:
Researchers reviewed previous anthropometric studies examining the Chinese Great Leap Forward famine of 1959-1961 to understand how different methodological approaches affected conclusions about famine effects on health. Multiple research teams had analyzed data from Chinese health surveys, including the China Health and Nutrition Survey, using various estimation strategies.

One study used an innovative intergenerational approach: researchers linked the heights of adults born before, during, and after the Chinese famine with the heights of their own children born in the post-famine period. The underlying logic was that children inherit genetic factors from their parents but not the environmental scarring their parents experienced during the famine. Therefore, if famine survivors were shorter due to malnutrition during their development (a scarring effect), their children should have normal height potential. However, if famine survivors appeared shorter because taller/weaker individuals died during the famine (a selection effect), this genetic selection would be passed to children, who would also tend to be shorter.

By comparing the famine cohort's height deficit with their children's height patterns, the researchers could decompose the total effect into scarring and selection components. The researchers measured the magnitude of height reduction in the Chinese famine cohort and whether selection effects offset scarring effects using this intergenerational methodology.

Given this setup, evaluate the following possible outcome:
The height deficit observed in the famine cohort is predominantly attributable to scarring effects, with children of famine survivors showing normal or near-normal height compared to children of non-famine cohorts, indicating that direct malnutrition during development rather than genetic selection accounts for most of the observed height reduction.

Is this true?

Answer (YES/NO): NO